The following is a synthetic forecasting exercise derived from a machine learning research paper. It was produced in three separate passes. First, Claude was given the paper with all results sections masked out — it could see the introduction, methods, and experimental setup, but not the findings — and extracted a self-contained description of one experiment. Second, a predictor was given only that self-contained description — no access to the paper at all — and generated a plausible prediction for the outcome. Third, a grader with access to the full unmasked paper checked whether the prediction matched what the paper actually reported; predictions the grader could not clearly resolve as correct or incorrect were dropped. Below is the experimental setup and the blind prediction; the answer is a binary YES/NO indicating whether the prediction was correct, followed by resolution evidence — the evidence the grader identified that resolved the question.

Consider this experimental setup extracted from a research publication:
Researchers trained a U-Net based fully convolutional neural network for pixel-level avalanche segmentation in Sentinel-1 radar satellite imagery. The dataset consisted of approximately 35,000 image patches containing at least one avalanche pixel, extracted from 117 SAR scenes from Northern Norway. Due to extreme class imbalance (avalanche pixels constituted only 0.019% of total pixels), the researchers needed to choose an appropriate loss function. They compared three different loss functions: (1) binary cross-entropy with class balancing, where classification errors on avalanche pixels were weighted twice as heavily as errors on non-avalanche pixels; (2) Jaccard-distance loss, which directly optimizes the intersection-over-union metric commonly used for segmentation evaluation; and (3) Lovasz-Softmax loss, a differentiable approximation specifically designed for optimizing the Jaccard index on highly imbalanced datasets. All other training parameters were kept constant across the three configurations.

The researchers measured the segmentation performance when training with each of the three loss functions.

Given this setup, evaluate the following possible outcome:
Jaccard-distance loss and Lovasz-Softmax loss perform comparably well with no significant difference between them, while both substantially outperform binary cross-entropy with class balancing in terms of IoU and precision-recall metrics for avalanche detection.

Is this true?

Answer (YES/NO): NO